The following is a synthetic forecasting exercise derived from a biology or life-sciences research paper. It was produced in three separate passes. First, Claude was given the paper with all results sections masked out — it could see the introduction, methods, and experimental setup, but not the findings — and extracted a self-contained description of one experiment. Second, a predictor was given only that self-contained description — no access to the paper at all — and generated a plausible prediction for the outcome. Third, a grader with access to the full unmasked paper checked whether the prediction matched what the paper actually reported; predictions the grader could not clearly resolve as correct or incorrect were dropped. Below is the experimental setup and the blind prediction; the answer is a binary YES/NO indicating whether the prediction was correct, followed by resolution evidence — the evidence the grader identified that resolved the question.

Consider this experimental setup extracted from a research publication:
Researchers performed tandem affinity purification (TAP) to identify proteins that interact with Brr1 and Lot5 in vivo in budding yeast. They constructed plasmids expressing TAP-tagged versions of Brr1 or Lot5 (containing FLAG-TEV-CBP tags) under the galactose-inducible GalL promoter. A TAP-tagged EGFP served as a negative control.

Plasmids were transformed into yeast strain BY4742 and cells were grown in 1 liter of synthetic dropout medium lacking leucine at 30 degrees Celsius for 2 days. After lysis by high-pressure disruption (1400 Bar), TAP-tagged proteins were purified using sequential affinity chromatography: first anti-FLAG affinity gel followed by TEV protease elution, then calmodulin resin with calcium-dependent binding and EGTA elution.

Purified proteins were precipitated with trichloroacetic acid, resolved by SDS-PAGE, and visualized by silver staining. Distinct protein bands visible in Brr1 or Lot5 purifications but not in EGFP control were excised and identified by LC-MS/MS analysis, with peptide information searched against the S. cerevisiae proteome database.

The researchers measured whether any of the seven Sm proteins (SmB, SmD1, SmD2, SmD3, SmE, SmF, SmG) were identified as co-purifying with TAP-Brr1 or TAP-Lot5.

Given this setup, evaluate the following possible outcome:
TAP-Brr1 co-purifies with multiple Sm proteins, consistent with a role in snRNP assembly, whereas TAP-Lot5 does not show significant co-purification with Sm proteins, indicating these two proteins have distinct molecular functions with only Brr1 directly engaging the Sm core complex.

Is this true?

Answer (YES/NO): NO